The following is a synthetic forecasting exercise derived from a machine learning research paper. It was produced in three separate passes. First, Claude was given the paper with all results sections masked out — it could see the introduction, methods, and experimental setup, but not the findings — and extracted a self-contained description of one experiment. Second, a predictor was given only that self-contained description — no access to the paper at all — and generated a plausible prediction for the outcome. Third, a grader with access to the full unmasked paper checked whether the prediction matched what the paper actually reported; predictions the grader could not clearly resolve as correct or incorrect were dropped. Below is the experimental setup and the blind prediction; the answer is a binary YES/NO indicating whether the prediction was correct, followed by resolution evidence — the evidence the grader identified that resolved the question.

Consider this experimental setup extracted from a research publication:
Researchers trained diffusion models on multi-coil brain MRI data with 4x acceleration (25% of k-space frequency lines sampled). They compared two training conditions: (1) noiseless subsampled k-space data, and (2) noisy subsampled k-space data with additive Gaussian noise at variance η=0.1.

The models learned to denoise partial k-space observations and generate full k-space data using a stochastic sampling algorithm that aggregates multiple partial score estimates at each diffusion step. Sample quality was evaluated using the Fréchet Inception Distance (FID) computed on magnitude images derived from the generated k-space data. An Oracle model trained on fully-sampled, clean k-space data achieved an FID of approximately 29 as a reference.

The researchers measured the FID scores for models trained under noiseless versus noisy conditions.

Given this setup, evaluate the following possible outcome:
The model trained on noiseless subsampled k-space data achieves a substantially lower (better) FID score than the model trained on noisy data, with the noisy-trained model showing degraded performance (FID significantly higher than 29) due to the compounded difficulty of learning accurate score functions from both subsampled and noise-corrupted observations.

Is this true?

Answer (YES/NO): YES